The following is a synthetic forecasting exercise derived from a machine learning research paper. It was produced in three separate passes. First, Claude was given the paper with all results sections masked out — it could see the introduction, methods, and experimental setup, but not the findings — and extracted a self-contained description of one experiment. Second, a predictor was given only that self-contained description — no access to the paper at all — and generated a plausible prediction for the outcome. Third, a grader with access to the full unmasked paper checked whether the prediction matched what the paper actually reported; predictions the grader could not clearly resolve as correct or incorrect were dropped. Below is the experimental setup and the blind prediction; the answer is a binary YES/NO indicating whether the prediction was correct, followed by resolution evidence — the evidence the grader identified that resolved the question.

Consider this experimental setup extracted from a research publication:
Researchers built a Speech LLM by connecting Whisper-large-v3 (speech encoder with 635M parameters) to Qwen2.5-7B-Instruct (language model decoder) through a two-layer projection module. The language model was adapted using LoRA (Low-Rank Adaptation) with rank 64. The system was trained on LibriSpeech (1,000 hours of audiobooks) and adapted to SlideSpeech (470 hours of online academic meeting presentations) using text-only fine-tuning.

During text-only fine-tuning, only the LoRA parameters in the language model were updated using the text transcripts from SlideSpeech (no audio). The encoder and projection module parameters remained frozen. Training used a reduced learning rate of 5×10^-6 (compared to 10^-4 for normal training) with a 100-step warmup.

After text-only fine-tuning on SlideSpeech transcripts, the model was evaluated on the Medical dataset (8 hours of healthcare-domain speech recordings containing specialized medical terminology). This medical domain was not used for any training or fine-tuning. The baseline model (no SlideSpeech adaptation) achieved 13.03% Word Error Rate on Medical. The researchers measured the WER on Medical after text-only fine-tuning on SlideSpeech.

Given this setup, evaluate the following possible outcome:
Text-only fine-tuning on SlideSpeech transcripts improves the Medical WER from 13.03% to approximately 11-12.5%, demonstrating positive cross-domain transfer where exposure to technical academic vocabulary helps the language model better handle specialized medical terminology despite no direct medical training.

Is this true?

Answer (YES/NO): NO